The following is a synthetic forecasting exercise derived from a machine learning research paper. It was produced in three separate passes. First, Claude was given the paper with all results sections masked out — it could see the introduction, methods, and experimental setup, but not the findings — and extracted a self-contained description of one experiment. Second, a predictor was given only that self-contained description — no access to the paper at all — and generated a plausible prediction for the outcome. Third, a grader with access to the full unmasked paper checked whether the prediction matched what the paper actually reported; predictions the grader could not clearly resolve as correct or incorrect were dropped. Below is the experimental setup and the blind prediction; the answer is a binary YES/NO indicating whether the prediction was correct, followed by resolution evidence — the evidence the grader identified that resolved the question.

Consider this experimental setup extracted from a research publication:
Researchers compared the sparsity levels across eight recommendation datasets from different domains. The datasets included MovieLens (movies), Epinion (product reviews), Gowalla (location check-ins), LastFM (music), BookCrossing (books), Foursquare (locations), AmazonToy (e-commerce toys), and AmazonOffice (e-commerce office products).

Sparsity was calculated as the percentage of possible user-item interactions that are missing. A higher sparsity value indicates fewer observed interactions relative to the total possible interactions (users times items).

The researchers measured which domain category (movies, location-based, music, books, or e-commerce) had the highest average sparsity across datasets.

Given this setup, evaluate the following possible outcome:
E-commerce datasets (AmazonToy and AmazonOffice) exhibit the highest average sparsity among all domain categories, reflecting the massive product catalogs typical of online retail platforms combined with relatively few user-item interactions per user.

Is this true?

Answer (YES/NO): YES